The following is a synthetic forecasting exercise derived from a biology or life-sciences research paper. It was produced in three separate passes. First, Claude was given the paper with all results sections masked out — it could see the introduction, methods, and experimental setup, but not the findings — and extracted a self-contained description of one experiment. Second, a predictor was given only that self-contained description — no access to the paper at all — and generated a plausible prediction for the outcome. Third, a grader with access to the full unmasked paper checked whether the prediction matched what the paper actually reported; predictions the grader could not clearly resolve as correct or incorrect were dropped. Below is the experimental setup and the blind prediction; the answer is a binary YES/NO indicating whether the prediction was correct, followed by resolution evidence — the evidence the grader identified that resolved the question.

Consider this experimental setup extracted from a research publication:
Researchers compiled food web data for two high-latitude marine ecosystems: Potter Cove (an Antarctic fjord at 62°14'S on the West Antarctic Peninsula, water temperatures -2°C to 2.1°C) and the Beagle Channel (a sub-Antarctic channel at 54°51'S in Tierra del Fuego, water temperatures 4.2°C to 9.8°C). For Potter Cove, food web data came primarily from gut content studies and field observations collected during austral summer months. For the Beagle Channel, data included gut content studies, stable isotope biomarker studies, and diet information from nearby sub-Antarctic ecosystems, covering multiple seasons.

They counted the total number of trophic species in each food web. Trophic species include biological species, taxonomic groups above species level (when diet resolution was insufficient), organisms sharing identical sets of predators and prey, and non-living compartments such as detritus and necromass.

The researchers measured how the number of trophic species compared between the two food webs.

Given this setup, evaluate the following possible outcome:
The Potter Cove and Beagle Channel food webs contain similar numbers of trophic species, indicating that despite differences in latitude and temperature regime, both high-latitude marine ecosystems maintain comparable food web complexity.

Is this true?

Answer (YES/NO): NO